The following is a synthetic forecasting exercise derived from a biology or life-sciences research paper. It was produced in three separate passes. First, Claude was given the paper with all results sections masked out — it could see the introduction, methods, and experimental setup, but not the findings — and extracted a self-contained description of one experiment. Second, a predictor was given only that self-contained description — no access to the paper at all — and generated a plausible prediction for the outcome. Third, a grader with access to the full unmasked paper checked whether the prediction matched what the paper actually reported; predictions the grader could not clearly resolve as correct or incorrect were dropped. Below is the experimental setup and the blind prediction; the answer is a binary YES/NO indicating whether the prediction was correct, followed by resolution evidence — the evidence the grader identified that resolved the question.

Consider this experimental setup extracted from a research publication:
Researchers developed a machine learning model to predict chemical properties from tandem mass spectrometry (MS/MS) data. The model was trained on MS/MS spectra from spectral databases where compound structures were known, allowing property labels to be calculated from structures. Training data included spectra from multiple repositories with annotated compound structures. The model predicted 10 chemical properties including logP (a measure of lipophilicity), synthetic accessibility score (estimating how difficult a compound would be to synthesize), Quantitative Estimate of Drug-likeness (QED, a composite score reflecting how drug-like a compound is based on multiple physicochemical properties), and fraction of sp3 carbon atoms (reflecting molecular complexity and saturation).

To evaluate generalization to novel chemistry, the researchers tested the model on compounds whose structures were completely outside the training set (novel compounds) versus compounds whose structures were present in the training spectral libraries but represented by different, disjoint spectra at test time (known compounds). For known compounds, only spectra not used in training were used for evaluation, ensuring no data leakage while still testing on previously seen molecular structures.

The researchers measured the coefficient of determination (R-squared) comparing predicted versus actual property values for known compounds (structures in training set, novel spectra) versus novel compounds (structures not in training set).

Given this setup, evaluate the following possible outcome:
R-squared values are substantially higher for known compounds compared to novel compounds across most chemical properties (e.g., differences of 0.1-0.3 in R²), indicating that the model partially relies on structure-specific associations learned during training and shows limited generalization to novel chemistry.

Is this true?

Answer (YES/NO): YES